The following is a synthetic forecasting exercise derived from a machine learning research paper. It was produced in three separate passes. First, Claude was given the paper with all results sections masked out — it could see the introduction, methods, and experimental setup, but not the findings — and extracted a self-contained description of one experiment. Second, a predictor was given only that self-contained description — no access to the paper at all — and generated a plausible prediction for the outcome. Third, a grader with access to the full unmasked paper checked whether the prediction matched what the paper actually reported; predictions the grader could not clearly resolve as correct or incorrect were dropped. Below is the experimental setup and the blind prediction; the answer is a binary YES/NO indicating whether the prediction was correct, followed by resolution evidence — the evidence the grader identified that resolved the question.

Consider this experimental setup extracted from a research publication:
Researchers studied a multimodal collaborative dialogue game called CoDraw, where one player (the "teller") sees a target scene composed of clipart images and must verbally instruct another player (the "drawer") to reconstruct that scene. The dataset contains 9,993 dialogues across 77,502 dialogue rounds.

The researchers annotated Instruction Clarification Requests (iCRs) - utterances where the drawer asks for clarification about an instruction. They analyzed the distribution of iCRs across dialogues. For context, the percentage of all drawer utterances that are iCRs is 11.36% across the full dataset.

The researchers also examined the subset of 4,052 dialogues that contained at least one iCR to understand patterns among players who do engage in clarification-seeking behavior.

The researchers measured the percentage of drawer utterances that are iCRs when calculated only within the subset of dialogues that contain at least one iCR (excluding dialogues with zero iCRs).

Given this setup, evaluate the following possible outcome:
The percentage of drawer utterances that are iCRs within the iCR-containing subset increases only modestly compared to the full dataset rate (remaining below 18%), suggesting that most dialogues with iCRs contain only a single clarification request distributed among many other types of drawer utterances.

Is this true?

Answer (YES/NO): NO